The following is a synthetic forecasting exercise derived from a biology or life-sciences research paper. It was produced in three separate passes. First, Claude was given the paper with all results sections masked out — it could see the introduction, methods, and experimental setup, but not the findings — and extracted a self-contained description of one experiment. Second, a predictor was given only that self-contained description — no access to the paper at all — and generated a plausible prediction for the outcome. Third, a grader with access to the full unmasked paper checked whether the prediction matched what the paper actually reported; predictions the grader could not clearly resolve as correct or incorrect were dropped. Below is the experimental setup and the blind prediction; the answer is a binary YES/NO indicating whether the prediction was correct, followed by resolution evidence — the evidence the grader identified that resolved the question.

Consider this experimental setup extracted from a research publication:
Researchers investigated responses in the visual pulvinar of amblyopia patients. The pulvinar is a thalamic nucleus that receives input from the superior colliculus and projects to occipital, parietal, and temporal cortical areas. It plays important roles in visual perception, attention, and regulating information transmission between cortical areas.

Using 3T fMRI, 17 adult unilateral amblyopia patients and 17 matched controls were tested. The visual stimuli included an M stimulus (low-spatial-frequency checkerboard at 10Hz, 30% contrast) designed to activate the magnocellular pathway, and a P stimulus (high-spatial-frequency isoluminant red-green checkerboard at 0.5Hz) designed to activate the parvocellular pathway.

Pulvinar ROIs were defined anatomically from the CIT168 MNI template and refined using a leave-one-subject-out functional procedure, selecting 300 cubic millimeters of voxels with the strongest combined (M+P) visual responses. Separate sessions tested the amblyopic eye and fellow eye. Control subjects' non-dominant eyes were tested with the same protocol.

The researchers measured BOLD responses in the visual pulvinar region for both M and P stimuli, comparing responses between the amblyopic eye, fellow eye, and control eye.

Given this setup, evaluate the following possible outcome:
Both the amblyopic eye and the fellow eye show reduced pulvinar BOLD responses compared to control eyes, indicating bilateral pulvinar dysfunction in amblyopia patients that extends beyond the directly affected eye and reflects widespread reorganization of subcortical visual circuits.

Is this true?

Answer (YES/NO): NO